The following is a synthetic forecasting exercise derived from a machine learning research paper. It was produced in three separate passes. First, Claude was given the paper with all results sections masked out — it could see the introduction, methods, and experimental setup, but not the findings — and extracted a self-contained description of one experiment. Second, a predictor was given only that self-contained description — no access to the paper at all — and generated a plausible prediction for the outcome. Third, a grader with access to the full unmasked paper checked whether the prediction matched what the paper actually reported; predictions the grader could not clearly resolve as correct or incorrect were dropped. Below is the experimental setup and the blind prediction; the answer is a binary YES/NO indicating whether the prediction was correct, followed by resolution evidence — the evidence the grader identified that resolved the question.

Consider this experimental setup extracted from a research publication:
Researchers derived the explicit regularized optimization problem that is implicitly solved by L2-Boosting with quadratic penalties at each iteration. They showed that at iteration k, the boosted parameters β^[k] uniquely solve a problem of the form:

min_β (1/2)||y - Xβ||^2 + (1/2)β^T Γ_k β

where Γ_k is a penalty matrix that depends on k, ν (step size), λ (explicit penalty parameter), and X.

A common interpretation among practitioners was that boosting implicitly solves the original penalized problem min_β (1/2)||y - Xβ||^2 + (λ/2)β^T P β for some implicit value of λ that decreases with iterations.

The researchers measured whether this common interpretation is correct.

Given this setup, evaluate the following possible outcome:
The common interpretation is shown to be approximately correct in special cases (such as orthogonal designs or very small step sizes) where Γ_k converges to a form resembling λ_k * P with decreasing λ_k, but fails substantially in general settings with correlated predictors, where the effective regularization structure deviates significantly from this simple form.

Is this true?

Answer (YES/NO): NO